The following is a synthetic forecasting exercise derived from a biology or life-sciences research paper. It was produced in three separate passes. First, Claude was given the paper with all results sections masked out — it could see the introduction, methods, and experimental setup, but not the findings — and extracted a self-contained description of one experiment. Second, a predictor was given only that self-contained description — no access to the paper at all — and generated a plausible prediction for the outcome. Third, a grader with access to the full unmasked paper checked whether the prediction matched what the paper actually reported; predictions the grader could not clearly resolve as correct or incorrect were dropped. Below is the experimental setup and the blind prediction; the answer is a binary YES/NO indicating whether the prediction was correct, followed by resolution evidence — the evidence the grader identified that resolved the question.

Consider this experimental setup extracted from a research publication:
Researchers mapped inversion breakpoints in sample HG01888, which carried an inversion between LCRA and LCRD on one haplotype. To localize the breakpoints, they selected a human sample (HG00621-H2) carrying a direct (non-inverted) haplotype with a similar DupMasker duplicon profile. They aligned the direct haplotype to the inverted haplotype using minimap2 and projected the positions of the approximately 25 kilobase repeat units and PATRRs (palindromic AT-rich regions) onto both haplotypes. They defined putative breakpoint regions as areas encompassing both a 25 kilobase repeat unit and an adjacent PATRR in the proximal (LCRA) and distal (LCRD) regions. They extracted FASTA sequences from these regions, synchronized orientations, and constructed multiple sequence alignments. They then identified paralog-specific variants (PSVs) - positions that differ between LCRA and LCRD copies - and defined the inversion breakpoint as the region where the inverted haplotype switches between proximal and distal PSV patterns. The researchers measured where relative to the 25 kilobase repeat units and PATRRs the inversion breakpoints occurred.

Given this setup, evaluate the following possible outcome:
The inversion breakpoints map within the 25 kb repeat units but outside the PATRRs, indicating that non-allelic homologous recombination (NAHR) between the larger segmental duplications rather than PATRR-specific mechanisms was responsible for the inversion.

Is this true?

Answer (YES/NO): YES